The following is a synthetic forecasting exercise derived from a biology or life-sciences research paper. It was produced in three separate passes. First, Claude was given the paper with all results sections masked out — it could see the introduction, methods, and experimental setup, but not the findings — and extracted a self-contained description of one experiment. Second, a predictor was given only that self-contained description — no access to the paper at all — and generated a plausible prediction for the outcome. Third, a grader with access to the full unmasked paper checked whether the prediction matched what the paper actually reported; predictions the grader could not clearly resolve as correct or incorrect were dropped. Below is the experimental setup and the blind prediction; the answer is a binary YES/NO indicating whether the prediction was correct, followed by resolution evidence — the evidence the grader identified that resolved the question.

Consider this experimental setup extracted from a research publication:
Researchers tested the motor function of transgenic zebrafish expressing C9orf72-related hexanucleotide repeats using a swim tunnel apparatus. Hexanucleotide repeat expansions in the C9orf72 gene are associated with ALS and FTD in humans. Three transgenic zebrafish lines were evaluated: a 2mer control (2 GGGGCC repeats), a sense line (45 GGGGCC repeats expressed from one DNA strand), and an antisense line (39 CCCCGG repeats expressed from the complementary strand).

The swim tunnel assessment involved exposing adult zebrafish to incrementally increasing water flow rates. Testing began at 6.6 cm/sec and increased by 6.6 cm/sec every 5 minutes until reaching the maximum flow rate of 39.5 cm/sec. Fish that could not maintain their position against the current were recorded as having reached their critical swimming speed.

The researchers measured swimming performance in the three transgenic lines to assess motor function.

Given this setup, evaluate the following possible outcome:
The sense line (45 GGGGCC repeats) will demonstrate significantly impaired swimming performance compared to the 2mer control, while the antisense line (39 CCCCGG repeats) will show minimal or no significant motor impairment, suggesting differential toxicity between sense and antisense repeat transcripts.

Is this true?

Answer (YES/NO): NO